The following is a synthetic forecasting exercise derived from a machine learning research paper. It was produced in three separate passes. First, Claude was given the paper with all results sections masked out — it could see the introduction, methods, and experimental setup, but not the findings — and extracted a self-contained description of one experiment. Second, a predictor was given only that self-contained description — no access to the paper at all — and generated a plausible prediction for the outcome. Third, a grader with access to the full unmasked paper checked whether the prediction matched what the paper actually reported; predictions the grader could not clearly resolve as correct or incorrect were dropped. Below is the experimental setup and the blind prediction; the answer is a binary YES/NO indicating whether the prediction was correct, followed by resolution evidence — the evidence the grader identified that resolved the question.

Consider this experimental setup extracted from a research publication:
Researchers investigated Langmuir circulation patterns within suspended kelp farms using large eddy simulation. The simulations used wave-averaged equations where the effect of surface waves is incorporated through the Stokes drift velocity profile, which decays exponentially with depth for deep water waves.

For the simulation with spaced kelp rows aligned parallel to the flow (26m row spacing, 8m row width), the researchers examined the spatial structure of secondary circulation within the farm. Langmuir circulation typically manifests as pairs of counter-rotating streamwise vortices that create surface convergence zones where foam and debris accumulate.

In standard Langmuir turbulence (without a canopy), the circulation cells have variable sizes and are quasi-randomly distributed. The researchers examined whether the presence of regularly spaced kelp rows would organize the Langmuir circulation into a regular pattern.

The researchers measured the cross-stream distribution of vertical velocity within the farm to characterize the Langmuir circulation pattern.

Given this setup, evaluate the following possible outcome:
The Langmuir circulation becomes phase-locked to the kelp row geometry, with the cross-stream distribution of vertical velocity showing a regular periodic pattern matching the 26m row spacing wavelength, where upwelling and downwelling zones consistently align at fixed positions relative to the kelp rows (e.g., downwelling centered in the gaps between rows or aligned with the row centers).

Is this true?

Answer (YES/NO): YES